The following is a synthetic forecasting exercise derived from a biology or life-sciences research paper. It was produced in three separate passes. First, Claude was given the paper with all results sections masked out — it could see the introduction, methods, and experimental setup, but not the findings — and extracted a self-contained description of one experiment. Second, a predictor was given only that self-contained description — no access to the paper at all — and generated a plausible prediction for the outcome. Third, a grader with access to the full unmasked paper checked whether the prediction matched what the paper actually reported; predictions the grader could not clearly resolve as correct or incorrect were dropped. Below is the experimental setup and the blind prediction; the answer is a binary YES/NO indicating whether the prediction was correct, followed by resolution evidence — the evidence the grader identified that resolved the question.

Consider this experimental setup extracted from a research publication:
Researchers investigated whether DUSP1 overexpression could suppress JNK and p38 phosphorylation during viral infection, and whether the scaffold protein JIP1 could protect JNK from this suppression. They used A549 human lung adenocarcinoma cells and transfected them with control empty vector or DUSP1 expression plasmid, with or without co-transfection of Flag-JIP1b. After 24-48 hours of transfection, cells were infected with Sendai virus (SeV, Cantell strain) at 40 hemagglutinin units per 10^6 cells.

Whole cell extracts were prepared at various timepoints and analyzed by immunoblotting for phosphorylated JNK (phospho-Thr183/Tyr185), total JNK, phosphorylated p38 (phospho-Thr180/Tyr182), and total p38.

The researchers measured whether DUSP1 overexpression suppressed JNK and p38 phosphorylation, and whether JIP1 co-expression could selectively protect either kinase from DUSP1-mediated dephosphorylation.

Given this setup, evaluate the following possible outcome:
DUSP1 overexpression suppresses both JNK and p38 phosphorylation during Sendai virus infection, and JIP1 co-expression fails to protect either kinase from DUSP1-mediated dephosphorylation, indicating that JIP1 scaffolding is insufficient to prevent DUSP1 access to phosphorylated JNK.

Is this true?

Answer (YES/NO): NO